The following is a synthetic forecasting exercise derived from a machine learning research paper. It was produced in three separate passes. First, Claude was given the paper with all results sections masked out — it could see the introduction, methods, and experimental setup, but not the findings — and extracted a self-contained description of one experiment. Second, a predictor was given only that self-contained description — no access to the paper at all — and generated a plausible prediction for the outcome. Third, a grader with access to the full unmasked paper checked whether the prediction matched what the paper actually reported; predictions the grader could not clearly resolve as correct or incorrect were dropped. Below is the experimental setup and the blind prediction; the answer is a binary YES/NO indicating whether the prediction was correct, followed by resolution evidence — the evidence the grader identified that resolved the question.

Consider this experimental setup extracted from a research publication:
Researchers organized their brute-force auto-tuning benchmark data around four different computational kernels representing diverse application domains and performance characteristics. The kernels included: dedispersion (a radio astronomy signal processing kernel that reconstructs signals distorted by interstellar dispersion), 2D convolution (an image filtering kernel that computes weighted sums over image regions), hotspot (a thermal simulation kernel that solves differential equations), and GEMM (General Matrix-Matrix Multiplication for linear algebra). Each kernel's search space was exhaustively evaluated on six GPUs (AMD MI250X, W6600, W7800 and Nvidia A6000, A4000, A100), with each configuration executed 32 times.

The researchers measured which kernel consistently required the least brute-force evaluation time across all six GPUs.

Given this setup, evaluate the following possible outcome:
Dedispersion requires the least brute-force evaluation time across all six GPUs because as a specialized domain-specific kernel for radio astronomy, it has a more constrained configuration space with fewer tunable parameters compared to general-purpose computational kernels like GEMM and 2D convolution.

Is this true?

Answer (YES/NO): NO